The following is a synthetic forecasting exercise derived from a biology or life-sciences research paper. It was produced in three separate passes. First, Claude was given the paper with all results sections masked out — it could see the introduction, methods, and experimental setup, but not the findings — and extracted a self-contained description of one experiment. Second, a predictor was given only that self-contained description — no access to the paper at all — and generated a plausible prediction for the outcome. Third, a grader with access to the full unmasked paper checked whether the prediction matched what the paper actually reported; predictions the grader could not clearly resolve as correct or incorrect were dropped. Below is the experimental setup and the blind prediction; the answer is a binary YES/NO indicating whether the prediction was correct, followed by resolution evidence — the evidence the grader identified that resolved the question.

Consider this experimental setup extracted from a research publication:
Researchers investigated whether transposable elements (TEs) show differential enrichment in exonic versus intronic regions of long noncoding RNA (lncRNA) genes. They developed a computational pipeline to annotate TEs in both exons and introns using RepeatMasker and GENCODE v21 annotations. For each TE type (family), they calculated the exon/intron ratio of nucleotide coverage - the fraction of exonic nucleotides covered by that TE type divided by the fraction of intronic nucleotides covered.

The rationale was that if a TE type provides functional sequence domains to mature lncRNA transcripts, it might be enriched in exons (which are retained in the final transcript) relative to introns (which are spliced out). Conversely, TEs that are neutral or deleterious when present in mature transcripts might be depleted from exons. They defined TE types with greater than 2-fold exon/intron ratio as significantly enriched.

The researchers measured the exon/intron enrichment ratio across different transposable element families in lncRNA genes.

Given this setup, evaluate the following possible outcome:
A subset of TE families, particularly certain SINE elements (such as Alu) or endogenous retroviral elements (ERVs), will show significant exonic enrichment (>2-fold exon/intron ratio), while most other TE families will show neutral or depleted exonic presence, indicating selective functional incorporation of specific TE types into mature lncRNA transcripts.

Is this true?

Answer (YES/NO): NO